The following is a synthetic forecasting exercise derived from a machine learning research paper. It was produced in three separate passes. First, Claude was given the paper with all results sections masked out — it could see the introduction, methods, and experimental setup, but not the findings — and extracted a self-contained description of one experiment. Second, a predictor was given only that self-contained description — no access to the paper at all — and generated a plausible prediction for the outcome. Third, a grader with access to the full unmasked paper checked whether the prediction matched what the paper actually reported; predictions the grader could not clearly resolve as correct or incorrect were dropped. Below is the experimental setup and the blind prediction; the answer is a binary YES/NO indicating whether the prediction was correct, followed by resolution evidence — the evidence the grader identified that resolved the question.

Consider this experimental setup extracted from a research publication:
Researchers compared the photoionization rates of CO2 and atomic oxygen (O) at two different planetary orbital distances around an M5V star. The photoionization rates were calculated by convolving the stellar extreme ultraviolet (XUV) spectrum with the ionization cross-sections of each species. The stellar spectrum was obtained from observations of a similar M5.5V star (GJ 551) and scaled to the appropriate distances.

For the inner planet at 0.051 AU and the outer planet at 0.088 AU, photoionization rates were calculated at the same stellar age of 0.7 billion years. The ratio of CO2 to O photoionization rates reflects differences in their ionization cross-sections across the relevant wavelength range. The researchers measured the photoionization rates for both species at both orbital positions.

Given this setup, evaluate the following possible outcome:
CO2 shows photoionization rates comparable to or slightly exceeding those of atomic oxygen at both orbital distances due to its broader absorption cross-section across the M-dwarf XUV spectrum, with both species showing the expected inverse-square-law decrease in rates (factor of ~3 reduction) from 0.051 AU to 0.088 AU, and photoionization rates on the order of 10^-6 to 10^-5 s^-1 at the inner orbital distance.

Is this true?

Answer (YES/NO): NO